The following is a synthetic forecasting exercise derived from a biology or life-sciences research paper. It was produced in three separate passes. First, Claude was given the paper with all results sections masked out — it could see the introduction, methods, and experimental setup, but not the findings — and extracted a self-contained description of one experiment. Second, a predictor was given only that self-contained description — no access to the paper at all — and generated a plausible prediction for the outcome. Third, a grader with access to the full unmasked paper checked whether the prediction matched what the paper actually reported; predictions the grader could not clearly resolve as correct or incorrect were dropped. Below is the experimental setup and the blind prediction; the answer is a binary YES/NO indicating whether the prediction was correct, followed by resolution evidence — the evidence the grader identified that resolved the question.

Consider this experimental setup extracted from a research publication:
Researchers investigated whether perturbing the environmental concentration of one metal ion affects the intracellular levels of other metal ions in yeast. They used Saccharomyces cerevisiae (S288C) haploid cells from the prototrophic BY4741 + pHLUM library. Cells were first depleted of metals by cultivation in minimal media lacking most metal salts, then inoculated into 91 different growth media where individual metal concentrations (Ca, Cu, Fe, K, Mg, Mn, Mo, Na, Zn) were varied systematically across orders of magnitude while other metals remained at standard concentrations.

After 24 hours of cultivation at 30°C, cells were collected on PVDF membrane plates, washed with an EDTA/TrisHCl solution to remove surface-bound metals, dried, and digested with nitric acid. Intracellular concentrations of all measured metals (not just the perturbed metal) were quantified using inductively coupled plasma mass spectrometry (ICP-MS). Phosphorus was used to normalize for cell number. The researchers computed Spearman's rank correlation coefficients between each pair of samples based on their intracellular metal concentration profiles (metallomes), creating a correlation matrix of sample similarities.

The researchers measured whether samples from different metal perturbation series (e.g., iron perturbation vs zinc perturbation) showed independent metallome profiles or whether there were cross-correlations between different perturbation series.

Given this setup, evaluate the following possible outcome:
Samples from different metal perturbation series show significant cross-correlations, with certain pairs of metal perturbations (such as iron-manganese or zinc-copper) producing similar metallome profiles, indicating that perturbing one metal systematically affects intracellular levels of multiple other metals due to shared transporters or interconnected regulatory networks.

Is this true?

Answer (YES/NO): YES